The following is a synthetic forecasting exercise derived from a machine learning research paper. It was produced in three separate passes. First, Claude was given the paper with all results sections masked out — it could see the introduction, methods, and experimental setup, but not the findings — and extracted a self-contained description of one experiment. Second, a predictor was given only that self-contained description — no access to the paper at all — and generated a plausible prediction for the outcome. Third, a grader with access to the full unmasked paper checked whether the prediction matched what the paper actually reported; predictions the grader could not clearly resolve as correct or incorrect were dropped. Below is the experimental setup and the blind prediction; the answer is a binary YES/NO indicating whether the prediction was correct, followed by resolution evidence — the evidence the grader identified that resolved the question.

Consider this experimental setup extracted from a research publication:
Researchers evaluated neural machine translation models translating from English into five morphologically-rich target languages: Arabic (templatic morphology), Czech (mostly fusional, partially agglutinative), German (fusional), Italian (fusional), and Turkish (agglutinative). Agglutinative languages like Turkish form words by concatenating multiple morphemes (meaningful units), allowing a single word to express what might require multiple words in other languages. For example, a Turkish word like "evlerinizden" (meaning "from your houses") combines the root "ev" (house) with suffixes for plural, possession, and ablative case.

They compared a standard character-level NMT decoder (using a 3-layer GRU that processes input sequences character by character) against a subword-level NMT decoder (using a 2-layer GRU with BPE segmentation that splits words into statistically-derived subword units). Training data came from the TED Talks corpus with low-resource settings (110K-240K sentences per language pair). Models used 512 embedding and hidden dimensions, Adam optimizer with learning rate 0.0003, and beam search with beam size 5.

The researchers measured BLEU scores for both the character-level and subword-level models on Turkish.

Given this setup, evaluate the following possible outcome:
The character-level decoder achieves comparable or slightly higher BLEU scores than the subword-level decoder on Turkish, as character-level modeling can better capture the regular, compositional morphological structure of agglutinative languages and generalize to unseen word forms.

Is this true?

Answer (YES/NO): NO